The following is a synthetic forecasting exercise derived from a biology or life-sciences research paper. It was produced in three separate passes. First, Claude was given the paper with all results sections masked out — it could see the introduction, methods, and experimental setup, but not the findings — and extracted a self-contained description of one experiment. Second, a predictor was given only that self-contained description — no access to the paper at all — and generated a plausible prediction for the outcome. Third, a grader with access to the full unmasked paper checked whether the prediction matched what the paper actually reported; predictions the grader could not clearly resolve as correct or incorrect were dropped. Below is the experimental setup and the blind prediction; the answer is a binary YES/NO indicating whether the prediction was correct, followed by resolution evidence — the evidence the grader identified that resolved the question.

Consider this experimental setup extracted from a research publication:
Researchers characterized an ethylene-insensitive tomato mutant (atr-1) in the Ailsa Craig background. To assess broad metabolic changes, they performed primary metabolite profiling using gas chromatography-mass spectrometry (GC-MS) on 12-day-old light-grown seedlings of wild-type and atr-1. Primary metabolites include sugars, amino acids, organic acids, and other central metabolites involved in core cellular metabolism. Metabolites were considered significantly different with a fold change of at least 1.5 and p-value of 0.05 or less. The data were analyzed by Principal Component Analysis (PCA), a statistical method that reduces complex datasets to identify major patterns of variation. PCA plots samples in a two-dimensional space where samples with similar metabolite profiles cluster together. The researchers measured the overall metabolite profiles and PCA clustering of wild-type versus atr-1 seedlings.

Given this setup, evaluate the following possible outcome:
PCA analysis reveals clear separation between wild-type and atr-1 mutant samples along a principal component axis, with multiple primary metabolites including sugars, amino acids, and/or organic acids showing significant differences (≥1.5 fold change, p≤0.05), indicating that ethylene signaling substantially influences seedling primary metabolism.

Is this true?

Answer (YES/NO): NO